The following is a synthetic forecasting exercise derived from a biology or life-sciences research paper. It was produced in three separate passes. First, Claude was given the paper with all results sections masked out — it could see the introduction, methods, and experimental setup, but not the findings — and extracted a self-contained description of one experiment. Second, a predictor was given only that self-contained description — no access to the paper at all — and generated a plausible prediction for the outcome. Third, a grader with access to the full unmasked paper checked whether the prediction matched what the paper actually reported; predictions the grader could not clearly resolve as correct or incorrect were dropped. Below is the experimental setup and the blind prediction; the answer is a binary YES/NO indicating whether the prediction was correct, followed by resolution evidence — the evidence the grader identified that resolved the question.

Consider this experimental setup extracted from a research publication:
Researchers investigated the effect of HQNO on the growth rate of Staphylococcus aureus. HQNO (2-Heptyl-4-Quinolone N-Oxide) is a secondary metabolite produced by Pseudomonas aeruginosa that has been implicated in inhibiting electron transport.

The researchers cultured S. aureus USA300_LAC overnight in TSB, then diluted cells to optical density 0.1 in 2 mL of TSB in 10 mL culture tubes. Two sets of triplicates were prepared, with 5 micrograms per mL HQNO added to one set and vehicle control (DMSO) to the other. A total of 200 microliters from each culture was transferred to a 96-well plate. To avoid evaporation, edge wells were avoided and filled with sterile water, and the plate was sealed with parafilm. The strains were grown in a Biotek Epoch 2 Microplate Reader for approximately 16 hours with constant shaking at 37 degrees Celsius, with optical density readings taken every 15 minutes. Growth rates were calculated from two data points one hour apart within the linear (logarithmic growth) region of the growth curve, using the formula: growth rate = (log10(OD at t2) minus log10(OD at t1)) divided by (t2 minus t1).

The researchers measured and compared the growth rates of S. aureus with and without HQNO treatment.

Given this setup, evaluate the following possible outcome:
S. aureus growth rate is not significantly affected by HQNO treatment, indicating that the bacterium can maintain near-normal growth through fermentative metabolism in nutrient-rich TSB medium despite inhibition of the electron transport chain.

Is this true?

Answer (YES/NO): NO